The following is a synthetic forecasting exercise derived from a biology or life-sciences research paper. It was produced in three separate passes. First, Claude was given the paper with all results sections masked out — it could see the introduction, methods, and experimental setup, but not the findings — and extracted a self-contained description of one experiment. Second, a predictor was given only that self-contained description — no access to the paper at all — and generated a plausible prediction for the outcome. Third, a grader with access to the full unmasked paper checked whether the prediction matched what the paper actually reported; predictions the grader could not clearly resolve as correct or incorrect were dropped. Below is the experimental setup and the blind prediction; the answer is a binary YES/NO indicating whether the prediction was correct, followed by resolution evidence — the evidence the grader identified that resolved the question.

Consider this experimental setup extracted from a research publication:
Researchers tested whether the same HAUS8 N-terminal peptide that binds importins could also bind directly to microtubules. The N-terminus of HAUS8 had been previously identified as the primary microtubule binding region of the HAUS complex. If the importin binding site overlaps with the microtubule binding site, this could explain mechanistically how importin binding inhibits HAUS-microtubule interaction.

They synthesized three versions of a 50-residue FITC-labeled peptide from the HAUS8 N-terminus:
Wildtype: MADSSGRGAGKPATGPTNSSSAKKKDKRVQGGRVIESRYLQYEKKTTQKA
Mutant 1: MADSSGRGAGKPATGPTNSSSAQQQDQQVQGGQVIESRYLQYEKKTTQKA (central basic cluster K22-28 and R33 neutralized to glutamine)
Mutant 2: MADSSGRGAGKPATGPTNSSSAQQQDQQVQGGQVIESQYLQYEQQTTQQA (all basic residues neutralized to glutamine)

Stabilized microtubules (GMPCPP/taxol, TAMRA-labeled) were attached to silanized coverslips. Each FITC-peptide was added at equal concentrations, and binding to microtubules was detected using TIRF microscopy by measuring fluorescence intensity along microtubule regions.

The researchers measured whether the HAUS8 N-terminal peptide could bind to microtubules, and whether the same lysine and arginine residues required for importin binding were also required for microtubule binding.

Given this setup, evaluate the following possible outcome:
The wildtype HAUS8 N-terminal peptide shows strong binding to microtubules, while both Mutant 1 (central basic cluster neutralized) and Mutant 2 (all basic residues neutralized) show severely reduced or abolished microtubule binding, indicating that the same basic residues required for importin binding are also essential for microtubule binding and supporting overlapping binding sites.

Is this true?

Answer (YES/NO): YES